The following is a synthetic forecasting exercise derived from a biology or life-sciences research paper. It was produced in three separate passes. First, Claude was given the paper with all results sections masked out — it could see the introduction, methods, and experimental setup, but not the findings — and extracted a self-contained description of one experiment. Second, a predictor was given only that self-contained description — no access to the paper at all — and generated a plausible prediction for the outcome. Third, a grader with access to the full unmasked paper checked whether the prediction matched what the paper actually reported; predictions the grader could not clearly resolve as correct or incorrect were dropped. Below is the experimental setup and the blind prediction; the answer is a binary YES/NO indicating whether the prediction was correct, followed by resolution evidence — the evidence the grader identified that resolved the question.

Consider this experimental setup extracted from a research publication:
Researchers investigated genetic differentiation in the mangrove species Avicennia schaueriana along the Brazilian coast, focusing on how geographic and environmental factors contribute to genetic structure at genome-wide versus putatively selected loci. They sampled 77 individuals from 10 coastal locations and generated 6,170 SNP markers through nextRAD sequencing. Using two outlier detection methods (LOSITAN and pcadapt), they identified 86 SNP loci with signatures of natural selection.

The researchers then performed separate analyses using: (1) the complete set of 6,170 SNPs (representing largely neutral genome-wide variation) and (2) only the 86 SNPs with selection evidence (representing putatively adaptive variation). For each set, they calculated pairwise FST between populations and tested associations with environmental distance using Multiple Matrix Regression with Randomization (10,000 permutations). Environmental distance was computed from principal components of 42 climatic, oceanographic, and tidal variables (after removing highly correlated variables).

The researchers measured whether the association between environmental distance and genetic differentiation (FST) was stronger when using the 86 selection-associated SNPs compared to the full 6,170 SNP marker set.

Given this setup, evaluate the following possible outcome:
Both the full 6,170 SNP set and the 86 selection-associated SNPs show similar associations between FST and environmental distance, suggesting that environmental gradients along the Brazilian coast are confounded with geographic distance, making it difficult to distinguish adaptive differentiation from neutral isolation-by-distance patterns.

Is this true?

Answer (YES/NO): NO